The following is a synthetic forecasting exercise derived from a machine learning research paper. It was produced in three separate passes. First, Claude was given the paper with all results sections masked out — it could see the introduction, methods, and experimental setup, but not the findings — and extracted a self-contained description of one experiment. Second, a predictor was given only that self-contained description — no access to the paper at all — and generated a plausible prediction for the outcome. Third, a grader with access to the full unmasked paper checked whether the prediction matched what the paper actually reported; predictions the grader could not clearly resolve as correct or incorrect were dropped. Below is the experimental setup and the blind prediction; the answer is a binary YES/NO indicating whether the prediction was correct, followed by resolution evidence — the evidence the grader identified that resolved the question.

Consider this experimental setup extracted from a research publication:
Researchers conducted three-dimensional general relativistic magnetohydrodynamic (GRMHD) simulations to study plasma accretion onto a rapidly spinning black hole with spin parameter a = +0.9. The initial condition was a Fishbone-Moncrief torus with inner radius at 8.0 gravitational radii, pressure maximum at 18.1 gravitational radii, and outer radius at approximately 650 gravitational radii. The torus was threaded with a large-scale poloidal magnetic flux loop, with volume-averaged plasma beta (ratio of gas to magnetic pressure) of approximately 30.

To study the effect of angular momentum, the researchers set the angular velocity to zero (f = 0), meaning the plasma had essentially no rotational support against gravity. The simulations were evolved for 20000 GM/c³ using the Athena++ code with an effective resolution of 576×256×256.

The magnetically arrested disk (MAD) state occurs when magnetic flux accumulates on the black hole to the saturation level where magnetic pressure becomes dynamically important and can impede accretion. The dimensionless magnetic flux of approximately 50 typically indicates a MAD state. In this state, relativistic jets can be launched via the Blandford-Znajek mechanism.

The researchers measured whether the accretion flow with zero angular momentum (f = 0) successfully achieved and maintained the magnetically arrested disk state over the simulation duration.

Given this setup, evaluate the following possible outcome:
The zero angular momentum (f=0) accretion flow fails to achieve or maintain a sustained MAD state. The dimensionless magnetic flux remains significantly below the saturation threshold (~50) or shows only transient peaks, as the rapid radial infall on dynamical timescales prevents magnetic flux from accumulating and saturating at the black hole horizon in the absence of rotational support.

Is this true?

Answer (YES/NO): YES